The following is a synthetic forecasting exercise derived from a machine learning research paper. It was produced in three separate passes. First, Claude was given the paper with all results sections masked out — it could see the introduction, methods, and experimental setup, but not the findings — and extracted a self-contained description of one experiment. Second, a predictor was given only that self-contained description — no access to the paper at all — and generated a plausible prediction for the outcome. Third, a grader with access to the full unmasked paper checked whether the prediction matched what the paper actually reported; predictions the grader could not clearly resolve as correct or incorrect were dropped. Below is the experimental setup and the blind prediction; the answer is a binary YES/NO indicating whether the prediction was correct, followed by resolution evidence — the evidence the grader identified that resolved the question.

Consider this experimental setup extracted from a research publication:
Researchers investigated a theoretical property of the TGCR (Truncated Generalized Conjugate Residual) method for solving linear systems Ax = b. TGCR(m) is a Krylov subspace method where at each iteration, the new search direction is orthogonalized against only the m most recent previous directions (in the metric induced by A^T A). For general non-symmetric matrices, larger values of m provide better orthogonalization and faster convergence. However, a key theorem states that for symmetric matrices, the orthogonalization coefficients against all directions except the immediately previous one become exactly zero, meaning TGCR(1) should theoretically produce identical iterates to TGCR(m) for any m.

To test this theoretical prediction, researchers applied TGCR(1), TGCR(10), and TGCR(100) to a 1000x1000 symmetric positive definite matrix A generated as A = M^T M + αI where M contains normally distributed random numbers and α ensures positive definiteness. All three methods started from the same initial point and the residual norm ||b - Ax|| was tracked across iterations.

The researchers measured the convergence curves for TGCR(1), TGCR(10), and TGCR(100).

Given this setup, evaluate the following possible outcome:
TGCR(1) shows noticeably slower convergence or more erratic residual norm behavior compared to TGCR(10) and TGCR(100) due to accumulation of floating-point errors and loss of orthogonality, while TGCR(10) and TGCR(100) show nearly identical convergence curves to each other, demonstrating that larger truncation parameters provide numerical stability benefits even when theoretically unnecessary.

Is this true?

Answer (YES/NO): NO